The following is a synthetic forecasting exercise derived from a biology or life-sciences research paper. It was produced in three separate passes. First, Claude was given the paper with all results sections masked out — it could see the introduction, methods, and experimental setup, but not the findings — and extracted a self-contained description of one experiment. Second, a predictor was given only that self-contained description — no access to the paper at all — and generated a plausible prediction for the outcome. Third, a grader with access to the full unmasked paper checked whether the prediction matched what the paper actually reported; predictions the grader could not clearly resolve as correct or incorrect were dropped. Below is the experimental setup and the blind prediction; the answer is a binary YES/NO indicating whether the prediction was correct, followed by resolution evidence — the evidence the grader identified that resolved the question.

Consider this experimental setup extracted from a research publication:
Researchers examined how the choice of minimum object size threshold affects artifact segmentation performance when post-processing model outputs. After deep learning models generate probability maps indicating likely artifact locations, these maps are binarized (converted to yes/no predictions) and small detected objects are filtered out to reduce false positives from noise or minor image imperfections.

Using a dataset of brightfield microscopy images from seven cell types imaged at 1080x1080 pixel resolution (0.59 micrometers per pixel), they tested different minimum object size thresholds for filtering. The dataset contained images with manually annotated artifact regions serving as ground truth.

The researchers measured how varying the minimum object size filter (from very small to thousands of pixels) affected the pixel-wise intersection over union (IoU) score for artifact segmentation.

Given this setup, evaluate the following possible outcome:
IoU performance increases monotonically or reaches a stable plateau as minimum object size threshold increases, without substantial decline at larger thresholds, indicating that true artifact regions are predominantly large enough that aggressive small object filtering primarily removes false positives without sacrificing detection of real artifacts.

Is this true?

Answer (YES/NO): YES